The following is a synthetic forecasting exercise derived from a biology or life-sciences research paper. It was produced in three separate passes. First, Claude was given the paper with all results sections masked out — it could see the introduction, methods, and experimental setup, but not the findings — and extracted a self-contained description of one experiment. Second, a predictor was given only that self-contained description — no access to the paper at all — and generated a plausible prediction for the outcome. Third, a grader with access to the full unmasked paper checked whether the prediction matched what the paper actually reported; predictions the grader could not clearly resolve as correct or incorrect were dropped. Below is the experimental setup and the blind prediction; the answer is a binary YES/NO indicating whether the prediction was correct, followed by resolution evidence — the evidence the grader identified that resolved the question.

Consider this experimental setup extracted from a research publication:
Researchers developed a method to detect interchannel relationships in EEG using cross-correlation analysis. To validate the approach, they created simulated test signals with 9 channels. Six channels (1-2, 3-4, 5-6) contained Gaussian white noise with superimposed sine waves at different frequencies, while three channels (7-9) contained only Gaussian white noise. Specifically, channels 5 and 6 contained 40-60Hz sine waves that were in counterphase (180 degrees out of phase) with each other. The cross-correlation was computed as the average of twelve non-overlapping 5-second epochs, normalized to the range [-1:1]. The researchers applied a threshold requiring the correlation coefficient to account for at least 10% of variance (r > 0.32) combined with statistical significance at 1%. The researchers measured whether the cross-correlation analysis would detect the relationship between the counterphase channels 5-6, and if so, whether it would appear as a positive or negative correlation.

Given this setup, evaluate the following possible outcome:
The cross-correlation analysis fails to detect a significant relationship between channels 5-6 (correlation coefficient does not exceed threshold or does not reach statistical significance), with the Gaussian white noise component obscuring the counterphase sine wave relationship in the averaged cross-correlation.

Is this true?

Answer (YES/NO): NO